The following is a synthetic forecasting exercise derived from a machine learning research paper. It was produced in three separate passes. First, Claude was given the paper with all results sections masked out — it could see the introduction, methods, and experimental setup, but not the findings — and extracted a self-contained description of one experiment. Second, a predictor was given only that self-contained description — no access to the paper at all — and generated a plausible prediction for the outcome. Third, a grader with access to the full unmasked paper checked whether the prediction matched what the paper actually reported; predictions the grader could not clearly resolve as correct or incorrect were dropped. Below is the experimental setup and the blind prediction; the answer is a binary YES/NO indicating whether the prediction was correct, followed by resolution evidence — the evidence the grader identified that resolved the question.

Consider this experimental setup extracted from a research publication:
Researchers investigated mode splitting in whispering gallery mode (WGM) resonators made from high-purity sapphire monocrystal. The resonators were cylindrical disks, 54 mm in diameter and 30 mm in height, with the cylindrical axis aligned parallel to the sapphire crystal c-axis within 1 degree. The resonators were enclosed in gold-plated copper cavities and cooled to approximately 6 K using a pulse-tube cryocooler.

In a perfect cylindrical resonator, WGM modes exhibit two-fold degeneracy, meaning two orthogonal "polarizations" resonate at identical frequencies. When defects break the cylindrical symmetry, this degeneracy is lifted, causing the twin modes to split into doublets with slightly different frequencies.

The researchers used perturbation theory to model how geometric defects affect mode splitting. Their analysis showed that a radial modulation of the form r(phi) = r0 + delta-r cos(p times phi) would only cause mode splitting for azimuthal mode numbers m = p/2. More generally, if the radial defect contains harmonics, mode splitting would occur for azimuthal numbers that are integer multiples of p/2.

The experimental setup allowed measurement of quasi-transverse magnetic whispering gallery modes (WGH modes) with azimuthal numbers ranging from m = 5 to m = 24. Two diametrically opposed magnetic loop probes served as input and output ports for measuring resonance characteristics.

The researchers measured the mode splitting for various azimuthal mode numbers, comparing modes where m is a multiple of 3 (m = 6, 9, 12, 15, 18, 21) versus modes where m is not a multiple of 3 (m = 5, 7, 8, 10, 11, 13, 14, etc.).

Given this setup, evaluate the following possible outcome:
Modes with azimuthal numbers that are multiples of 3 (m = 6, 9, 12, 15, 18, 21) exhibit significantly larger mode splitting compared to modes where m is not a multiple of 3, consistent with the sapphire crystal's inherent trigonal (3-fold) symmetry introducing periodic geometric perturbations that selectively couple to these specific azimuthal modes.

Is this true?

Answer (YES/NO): YES